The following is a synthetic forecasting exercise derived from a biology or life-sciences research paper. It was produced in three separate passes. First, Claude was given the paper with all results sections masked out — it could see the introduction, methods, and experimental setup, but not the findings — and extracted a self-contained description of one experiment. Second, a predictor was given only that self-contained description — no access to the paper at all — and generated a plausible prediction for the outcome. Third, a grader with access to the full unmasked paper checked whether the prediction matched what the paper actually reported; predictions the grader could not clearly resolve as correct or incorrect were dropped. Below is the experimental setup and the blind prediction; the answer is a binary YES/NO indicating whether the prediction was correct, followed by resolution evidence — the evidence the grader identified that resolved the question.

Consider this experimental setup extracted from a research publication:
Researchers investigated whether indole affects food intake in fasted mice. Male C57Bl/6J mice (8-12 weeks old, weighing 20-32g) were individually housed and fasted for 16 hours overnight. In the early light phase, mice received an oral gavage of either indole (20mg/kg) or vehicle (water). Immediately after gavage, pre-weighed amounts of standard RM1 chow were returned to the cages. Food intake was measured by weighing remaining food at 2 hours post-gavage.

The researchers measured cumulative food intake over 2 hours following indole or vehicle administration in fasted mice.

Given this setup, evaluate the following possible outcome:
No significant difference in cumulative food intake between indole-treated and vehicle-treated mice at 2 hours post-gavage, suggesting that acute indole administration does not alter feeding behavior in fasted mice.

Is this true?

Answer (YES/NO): YES